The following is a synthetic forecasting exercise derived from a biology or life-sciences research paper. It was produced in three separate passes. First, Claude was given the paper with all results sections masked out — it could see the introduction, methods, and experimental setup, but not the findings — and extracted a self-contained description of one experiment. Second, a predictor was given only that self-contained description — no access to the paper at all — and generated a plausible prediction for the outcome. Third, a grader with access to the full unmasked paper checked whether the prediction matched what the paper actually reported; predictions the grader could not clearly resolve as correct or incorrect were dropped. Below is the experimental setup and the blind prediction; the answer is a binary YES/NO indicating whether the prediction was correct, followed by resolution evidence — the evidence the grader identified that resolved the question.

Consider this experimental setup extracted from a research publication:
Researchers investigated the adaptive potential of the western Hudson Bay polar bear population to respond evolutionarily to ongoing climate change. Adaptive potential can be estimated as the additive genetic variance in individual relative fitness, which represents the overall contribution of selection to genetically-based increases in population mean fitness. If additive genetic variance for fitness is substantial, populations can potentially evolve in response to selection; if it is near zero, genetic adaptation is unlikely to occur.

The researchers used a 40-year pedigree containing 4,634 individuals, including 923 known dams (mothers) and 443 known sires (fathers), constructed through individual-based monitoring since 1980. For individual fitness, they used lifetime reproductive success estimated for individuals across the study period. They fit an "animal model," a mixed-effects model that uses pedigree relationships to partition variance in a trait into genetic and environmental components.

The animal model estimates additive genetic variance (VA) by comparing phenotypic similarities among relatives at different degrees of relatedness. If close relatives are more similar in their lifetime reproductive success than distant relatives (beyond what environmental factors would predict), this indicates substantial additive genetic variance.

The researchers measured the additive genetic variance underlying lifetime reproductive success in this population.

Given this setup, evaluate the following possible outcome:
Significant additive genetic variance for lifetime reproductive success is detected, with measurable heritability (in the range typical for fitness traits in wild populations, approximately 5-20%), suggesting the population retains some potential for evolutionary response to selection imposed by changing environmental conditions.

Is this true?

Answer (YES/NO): NO